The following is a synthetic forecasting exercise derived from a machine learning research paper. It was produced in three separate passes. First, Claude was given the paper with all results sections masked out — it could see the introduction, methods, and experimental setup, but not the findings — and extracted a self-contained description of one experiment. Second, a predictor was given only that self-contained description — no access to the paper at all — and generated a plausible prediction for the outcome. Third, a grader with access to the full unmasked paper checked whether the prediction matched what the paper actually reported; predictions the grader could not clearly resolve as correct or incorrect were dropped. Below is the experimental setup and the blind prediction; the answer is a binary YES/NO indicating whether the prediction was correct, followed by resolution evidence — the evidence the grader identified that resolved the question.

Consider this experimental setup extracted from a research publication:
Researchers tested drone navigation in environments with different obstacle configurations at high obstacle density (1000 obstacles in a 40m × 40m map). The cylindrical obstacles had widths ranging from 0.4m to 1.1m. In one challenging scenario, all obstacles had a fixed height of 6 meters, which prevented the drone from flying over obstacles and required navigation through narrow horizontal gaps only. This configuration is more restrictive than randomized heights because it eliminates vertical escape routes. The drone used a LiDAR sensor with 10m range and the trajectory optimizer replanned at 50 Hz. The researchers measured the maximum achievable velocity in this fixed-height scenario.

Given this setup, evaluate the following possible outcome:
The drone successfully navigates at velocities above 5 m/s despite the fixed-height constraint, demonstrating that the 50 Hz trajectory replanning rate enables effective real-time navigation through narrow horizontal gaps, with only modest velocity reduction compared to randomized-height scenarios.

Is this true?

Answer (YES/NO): YES